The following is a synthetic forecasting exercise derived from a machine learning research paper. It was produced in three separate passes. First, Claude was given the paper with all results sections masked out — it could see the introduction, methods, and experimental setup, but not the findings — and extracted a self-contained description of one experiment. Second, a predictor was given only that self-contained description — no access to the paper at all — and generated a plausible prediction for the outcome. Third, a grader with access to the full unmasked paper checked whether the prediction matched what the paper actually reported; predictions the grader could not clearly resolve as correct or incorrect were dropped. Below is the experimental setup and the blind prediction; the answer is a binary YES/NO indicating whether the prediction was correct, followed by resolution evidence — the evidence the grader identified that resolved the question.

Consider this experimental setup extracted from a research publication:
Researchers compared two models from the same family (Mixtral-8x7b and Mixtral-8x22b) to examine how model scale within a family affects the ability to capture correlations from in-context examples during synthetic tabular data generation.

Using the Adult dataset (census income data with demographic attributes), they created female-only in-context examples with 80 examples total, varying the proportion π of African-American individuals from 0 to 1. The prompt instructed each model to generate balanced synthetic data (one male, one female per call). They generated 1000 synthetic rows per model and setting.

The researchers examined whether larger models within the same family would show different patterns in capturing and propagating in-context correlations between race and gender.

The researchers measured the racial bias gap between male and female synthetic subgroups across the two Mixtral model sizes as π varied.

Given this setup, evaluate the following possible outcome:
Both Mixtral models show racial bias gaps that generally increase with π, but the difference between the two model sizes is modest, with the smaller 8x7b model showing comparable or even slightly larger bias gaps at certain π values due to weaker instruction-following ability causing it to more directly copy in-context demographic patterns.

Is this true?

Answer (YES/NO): NO